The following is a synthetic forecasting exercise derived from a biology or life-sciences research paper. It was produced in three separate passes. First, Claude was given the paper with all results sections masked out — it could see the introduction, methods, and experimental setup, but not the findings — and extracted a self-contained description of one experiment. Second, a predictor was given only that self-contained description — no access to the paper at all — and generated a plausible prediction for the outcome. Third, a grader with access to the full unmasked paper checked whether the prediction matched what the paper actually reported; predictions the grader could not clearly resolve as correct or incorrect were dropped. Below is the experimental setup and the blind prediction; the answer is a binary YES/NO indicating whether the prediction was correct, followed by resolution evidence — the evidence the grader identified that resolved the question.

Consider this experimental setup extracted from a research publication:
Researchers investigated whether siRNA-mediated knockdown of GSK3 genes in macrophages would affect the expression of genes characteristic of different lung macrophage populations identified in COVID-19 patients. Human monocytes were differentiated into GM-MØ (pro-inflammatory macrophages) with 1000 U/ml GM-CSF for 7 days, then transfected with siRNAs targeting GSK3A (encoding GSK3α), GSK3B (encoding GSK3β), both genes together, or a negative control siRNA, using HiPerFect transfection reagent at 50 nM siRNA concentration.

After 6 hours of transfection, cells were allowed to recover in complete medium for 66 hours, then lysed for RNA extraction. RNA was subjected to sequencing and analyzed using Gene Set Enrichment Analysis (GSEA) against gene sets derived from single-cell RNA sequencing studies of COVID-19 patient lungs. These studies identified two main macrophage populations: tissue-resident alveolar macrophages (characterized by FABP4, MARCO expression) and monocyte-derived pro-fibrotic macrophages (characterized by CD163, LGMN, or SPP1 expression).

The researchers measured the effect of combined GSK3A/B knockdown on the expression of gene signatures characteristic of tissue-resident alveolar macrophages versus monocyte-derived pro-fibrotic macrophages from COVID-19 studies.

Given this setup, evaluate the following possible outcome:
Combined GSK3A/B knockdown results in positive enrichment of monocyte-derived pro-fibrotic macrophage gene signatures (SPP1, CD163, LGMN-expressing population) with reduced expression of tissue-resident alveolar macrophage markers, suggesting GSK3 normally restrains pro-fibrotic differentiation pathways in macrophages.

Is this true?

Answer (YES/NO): YES